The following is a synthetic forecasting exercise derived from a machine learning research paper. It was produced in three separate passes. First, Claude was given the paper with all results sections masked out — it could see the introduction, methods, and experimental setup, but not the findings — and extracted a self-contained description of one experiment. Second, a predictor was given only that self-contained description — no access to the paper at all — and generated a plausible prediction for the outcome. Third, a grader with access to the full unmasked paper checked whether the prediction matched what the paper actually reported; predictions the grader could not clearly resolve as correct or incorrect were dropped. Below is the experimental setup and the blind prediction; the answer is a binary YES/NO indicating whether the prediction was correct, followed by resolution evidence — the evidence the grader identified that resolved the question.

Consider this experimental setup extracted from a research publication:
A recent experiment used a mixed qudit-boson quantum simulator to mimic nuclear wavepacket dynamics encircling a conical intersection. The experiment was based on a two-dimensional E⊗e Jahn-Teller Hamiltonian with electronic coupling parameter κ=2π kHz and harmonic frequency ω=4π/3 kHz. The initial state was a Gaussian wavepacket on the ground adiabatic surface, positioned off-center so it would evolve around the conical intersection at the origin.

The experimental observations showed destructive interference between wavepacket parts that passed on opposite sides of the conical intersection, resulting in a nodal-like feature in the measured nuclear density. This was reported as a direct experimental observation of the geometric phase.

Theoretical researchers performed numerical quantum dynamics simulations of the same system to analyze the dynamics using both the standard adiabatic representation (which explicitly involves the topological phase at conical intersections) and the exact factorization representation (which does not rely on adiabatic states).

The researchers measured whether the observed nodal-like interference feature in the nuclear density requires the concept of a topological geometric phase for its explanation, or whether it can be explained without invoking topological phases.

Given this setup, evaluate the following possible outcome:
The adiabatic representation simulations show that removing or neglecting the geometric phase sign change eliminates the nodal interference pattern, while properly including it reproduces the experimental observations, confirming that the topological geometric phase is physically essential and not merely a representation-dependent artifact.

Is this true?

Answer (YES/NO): NO